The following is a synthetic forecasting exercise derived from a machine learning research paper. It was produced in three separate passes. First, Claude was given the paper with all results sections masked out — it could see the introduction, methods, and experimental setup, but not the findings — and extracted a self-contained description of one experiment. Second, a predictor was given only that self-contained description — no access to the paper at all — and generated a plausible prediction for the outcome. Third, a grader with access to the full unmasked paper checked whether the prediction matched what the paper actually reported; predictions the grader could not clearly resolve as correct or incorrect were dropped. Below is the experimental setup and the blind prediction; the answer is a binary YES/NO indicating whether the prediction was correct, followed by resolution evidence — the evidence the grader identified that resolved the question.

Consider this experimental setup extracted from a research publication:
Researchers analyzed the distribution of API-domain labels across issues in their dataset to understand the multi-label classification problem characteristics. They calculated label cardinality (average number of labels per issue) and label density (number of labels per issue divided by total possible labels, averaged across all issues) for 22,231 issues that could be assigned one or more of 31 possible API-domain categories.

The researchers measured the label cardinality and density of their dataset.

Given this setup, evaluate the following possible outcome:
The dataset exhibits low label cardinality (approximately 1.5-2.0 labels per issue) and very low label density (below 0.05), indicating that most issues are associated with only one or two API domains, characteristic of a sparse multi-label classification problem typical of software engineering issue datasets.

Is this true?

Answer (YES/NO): NO